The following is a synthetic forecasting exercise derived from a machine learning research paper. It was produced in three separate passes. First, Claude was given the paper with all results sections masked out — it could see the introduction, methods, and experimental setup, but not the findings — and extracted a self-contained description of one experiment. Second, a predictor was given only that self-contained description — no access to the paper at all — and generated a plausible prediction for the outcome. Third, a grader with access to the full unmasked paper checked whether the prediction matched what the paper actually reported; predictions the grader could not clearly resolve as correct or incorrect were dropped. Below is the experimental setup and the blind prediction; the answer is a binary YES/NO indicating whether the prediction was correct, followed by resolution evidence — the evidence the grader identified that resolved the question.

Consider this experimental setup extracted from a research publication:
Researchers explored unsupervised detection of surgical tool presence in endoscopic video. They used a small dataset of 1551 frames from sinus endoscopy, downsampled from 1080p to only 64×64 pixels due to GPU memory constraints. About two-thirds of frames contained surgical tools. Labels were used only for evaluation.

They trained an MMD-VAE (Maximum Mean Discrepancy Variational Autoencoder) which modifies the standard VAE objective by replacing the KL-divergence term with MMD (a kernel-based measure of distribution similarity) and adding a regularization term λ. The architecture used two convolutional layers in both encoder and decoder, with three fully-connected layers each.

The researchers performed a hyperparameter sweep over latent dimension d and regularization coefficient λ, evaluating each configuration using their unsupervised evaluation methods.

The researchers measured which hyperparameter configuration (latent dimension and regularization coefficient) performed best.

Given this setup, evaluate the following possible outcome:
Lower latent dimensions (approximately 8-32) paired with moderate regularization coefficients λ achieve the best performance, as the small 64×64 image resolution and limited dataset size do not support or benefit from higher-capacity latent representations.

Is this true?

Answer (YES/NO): YES